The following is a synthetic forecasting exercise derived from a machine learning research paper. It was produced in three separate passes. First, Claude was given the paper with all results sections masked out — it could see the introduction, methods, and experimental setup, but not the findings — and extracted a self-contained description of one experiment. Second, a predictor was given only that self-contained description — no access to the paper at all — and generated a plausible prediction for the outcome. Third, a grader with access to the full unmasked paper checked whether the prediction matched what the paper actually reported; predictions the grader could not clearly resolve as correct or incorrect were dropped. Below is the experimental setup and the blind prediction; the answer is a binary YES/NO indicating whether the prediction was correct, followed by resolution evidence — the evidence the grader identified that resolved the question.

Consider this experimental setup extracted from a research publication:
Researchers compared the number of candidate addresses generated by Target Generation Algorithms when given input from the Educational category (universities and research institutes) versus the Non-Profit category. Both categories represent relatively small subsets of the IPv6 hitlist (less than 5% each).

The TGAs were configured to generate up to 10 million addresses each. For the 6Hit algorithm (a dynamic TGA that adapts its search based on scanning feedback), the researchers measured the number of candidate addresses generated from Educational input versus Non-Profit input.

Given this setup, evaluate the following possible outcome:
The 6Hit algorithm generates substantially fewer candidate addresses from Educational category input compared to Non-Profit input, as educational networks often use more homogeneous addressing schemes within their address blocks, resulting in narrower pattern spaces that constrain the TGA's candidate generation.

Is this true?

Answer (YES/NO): NO